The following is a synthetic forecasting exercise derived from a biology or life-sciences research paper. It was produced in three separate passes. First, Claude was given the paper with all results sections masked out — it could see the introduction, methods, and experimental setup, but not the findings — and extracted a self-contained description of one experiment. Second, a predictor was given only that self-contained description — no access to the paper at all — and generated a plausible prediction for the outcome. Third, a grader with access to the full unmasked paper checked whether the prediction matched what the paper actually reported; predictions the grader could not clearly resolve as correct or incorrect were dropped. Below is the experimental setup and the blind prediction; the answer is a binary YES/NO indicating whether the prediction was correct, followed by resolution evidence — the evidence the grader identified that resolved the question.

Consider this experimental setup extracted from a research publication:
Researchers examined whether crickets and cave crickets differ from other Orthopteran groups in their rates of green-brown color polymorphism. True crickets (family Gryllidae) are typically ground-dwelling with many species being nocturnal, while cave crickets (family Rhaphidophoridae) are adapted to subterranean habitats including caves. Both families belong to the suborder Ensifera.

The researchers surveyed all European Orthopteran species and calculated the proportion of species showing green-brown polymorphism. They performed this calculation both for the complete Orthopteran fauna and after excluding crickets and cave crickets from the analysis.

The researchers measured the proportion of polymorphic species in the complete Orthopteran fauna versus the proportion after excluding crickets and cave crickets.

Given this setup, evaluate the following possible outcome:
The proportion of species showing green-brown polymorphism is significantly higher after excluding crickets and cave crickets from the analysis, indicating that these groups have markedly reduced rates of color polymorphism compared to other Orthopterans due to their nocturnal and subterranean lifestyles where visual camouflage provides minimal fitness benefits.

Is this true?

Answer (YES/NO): YES